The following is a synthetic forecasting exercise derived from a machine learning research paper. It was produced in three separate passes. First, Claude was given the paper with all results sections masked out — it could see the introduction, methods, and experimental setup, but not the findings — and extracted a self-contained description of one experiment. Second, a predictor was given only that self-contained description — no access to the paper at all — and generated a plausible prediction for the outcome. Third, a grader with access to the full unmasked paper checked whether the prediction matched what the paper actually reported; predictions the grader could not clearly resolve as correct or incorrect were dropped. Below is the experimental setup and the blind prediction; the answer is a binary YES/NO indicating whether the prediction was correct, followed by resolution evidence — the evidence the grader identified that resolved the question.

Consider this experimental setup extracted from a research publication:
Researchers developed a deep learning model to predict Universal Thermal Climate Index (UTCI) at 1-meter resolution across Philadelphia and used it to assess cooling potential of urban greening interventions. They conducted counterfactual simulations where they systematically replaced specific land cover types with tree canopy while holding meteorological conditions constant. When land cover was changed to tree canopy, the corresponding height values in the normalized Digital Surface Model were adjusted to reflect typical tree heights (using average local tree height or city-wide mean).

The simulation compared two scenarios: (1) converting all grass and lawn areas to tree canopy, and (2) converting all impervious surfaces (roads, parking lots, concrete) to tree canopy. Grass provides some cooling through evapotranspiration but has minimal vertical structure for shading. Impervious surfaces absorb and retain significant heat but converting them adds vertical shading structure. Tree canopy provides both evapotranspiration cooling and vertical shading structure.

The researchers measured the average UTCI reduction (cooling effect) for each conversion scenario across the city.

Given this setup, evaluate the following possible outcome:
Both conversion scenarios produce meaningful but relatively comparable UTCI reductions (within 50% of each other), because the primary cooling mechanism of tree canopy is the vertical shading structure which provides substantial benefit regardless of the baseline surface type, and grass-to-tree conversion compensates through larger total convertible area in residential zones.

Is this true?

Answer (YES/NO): YES